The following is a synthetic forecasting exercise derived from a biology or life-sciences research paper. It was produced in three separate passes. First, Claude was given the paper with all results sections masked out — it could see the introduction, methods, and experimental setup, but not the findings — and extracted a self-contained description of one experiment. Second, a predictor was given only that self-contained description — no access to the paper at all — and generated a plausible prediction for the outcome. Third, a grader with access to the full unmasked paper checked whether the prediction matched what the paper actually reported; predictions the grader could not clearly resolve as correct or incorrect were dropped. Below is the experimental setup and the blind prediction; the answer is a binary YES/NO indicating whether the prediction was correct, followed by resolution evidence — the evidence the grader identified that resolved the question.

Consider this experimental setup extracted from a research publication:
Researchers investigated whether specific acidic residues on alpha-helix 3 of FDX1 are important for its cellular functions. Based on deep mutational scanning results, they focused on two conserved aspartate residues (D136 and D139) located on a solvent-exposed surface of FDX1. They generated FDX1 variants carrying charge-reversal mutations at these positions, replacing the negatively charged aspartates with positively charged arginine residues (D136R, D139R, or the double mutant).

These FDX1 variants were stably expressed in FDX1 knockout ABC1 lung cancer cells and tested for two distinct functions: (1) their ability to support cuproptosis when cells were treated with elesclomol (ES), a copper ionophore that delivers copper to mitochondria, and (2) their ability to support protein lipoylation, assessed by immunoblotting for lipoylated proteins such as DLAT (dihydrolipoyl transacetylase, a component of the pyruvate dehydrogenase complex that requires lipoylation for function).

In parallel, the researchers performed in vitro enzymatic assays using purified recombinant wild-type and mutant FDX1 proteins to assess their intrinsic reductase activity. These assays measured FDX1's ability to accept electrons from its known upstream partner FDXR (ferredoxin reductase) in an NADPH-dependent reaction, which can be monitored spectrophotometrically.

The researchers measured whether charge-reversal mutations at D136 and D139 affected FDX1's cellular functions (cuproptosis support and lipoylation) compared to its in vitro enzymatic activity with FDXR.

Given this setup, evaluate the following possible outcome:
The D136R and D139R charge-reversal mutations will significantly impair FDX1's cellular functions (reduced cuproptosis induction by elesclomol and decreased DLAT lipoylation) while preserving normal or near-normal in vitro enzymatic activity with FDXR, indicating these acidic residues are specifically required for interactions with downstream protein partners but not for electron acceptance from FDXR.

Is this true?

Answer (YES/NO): NO